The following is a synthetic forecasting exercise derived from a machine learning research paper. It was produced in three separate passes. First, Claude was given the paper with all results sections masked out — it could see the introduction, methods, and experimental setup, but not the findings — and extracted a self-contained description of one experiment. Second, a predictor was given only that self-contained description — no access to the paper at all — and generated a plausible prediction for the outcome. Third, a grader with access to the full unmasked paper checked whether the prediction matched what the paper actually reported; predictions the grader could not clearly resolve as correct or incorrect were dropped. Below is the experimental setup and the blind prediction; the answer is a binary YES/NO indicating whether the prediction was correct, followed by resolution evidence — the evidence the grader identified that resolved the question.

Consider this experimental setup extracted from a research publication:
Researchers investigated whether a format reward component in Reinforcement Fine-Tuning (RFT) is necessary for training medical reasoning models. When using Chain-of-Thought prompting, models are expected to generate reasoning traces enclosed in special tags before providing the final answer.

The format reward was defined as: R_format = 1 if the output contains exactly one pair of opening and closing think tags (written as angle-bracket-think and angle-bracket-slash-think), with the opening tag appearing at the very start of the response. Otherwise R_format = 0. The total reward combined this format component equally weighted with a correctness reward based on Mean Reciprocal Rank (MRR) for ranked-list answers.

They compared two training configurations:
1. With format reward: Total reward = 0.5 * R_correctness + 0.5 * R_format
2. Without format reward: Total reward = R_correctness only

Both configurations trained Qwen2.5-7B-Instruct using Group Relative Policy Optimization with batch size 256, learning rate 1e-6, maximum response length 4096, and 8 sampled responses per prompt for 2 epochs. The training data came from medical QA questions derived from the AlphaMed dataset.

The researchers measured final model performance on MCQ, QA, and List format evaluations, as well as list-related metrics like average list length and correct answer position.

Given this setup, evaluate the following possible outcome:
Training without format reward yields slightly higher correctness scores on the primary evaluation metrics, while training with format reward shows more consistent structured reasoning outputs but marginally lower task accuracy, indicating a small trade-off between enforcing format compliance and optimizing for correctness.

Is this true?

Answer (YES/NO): NO